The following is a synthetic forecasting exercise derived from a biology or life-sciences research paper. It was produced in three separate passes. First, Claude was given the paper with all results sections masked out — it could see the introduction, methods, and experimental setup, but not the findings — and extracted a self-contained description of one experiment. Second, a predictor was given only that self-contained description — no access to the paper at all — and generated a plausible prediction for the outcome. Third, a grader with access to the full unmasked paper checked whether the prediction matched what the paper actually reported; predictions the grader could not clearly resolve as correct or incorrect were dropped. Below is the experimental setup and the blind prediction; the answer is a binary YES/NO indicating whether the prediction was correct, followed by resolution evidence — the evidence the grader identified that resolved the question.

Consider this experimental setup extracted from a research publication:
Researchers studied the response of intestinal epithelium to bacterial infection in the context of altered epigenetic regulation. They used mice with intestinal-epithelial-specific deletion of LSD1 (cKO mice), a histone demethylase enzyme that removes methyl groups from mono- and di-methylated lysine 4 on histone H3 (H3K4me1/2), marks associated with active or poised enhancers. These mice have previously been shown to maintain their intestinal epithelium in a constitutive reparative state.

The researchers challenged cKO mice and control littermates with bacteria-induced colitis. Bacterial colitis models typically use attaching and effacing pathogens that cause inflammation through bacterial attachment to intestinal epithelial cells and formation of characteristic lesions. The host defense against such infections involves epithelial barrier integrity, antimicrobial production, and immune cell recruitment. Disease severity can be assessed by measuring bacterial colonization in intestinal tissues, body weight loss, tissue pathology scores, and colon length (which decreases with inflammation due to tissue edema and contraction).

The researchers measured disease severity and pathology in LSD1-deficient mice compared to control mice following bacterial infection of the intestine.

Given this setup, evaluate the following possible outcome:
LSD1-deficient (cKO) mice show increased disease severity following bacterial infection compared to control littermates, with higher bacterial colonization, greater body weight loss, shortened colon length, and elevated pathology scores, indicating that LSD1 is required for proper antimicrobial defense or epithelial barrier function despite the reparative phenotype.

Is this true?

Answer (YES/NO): NO